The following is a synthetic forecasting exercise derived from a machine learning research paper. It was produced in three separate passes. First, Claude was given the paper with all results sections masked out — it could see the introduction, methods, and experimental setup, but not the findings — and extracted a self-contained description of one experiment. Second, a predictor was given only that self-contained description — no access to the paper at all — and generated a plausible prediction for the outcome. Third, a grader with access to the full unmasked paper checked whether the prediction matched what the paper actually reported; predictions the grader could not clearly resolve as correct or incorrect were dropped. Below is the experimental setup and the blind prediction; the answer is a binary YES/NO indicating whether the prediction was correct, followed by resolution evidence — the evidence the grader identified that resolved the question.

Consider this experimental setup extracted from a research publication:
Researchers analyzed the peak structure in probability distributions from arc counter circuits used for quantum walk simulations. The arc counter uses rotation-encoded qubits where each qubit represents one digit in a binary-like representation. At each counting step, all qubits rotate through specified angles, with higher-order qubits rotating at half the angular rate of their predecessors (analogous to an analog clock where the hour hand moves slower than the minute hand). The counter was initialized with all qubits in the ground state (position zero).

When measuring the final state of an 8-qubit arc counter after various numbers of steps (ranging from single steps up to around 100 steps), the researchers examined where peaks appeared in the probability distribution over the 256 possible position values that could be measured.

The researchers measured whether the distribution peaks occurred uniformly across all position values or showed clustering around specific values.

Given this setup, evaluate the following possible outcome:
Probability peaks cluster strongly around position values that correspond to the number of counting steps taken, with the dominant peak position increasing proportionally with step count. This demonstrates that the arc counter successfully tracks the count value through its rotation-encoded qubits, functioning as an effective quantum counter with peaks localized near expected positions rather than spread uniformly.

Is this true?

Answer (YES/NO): NO